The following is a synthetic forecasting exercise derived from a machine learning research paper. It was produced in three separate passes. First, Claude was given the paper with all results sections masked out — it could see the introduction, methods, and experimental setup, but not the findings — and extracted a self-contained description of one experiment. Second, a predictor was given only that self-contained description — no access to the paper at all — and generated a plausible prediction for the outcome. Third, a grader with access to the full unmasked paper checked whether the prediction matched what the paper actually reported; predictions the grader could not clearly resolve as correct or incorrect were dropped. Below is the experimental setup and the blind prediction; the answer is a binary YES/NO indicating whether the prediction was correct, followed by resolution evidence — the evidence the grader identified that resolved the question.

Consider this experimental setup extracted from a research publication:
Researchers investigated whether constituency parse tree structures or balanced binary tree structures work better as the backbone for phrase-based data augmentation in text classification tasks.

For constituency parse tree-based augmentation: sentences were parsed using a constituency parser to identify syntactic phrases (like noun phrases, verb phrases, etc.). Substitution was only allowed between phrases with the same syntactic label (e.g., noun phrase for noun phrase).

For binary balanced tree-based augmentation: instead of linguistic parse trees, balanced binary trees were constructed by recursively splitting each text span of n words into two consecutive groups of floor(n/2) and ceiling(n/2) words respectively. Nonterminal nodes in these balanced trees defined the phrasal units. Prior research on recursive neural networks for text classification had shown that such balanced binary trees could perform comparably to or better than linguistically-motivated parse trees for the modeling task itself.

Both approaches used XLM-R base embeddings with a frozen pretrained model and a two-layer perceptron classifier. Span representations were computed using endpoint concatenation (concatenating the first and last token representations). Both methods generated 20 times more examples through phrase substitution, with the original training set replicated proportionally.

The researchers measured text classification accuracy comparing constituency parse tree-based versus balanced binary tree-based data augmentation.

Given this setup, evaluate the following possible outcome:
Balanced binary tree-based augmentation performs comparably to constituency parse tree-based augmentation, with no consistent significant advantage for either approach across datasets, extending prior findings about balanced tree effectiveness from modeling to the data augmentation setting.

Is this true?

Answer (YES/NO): NO